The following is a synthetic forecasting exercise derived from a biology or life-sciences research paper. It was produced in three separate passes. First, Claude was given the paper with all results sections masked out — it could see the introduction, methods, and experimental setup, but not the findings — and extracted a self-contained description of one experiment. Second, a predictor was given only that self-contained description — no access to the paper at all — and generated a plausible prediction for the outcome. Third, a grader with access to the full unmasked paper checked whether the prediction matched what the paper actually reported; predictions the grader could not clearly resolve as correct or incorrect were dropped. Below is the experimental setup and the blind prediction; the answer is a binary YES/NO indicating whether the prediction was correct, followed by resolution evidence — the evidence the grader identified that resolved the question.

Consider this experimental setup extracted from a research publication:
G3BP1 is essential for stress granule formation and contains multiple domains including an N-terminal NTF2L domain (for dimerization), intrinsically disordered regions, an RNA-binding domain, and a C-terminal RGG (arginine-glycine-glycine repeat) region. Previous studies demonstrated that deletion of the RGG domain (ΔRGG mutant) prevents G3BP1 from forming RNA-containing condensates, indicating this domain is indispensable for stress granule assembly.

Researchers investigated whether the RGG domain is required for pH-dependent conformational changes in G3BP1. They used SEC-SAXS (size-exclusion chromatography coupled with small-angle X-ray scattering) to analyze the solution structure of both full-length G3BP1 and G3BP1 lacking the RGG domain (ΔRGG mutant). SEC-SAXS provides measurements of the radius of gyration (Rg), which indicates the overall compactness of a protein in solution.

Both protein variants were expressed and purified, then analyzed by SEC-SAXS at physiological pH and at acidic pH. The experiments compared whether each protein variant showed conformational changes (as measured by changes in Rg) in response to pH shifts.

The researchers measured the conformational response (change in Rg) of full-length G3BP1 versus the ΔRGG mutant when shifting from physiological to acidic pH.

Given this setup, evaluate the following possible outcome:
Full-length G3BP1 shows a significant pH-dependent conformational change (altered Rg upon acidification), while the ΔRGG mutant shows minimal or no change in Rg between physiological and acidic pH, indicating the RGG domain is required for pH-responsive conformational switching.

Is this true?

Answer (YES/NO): YES